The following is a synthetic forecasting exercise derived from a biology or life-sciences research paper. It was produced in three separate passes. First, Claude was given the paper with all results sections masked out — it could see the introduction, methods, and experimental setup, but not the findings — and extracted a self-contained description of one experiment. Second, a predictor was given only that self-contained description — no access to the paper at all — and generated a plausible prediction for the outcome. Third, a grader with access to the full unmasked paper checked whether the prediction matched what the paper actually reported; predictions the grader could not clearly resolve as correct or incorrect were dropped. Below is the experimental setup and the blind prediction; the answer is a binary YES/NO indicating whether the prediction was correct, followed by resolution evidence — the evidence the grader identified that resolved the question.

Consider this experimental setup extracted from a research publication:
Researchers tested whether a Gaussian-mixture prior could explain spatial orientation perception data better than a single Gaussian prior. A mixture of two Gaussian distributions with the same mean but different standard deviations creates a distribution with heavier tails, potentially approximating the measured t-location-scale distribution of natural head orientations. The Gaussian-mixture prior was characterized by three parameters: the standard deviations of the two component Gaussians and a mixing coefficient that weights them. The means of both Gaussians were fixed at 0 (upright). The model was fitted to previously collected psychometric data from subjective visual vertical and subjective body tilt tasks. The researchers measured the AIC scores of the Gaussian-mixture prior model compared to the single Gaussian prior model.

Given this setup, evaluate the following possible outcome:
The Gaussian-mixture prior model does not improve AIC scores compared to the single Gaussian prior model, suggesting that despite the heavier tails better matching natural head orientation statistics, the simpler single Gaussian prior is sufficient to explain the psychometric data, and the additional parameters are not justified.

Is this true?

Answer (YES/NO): YES